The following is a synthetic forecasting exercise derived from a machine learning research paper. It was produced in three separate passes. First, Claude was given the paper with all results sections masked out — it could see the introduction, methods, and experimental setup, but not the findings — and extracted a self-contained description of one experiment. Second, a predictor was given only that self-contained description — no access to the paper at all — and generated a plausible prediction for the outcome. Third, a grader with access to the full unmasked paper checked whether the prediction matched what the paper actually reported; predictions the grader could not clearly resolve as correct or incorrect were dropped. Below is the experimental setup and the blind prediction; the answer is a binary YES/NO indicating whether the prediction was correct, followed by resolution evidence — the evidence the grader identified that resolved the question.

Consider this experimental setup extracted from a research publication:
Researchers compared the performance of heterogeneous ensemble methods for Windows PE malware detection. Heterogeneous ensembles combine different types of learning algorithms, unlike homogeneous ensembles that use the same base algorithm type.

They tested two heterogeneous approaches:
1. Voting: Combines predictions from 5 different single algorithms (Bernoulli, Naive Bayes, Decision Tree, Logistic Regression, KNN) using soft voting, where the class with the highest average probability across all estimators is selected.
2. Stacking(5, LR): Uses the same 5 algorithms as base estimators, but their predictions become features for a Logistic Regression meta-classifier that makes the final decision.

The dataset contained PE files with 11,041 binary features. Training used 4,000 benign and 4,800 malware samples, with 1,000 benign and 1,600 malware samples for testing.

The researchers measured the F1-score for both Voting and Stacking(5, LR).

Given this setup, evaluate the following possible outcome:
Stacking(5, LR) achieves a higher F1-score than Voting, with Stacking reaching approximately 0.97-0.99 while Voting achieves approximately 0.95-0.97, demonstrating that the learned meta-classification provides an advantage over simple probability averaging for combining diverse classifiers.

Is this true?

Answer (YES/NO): NO